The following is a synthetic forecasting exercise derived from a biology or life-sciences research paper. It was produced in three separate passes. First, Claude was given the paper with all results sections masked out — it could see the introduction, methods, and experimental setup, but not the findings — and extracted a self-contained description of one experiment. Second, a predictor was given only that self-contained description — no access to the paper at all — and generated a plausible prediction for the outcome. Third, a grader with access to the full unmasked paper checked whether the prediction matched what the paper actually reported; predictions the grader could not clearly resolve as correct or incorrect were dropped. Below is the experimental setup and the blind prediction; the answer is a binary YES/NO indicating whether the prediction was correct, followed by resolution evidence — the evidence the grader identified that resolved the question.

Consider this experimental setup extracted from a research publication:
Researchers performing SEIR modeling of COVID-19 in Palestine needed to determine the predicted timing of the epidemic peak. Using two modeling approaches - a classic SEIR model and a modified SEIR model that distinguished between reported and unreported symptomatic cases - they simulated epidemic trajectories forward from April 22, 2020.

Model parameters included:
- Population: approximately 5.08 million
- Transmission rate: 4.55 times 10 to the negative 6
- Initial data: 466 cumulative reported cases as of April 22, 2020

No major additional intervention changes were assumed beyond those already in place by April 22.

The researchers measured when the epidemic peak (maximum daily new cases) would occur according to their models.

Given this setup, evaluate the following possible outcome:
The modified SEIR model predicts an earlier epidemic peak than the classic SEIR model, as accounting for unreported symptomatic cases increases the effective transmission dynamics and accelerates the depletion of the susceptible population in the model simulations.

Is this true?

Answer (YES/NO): NO